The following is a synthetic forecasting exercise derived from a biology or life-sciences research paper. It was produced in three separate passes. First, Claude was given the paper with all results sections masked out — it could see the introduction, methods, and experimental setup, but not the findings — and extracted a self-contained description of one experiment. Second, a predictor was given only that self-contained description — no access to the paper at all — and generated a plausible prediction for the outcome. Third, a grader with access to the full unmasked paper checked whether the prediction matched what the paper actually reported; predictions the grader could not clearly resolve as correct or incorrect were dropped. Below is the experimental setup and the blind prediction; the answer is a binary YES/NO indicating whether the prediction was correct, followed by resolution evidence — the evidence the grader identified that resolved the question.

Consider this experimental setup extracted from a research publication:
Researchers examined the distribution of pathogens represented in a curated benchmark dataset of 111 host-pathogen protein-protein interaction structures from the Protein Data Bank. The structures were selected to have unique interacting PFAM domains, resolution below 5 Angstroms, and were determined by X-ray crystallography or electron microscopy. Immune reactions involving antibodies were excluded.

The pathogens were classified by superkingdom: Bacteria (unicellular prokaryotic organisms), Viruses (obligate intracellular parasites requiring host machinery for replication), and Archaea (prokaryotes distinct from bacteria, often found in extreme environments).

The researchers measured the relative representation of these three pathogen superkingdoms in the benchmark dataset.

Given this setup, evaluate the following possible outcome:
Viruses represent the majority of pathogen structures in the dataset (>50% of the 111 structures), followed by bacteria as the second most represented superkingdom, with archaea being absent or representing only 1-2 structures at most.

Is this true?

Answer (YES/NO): NO